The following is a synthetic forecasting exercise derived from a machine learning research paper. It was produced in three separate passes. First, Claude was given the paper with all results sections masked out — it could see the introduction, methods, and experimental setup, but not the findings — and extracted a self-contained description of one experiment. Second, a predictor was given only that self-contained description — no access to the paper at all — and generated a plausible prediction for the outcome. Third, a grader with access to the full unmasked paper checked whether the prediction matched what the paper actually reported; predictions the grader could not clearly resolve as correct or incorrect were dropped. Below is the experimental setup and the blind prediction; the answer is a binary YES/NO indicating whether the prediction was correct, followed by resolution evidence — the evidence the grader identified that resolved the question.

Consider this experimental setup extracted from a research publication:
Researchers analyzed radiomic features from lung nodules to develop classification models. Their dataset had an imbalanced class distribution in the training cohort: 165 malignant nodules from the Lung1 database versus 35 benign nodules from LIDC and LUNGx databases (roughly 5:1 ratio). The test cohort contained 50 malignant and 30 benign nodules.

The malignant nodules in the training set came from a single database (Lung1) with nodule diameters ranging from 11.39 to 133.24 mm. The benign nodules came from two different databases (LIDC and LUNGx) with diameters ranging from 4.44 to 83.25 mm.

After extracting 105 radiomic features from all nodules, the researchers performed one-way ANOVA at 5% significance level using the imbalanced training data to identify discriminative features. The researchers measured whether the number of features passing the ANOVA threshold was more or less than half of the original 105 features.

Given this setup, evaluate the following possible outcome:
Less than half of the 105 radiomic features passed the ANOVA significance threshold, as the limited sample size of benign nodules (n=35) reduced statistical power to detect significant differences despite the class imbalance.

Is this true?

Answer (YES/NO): YES